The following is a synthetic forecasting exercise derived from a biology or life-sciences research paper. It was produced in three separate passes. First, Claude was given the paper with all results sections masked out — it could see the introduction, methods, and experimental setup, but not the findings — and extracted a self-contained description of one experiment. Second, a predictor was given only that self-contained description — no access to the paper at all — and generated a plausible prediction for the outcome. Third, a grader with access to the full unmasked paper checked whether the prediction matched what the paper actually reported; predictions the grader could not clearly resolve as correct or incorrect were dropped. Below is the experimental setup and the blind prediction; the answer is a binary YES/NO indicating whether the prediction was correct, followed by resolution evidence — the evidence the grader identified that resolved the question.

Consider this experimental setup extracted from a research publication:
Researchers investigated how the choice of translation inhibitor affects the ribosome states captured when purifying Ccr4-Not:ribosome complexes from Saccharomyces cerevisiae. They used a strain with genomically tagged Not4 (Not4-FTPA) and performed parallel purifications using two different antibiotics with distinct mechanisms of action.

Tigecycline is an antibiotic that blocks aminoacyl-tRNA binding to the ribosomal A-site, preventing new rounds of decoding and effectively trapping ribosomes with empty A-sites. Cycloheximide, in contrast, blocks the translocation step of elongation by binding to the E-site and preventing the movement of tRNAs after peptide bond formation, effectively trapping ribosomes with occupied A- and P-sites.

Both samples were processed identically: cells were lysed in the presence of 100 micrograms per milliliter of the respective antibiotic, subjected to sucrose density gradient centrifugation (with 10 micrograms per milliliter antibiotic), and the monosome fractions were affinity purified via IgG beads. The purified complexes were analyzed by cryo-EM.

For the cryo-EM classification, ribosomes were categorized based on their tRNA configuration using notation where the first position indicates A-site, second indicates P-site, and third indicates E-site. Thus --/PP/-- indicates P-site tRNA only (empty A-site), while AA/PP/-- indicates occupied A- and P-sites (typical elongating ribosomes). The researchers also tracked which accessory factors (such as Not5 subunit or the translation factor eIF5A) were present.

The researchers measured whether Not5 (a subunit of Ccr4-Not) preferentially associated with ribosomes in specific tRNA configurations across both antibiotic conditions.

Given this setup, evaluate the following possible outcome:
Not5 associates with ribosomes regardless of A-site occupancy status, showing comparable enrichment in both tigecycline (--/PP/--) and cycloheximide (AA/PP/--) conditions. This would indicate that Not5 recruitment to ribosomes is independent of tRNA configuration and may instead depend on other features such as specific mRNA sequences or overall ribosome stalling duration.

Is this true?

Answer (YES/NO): NO